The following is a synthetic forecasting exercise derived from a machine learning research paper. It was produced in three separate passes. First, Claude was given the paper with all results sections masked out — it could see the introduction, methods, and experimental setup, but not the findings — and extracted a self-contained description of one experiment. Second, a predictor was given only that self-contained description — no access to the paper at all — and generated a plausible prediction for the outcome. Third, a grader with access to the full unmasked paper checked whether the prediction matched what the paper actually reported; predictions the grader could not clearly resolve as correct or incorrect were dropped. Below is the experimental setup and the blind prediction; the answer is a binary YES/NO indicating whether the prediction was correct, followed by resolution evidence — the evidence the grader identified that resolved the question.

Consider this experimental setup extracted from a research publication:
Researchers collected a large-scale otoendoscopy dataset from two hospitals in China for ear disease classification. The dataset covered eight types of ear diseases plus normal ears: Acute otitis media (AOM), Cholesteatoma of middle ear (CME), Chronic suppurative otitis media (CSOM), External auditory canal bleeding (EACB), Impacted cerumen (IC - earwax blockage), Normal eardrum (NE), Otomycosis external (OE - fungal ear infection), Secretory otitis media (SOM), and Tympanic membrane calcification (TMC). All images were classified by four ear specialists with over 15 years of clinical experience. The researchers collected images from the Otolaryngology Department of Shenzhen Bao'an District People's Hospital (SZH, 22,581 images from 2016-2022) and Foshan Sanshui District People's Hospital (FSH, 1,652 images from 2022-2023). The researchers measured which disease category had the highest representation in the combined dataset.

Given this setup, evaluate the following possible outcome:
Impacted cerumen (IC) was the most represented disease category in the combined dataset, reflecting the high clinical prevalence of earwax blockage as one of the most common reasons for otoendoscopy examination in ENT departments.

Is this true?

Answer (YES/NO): YES